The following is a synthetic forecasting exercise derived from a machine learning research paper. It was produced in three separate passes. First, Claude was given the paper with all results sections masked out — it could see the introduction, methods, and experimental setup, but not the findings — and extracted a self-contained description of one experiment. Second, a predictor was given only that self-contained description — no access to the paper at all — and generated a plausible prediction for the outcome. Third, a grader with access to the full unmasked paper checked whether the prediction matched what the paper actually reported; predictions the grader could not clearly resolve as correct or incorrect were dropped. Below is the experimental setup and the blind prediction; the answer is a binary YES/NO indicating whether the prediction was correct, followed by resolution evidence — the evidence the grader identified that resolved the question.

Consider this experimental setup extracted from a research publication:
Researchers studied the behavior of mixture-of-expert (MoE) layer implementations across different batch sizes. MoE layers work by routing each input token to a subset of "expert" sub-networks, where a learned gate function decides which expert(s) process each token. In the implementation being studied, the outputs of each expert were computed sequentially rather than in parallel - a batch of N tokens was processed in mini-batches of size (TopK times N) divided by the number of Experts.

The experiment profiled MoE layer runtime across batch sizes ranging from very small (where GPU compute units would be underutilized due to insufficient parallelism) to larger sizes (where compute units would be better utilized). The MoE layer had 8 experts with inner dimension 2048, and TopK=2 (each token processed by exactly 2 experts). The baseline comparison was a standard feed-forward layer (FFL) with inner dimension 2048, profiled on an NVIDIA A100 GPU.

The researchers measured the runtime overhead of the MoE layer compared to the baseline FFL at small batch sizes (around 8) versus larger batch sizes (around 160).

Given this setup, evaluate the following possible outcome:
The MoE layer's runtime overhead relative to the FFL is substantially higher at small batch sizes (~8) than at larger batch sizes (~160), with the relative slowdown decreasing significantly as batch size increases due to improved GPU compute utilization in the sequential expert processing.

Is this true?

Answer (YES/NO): YES